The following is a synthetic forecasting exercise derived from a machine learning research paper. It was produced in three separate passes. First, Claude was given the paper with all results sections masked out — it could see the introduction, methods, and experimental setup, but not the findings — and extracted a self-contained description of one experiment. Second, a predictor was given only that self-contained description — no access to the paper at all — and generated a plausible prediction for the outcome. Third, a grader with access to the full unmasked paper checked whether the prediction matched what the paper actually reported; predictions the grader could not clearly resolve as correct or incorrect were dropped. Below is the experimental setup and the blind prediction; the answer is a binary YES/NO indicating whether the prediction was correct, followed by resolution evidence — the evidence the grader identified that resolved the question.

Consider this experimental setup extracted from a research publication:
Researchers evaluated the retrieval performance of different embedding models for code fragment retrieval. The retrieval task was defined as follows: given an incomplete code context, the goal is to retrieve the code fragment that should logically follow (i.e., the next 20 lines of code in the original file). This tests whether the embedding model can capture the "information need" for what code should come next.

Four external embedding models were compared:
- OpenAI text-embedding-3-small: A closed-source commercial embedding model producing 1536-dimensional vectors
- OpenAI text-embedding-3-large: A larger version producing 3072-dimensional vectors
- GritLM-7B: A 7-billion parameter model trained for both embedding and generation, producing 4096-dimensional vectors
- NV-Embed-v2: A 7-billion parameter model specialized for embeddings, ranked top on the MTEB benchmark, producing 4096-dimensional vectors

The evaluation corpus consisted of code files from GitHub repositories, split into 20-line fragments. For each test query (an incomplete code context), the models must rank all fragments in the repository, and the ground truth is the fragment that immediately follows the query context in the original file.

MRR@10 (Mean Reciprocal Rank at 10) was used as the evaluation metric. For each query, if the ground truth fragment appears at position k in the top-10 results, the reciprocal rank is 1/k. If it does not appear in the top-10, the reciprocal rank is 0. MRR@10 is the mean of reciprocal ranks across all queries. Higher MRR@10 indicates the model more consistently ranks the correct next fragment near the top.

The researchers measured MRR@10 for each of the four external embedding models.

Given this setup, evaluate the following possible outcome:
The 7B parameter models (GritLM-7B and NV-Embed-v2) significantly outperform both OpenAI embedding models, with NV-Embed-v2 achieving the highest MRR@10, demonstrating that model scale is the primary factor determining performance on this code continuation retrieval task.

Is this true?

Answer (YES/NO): NO